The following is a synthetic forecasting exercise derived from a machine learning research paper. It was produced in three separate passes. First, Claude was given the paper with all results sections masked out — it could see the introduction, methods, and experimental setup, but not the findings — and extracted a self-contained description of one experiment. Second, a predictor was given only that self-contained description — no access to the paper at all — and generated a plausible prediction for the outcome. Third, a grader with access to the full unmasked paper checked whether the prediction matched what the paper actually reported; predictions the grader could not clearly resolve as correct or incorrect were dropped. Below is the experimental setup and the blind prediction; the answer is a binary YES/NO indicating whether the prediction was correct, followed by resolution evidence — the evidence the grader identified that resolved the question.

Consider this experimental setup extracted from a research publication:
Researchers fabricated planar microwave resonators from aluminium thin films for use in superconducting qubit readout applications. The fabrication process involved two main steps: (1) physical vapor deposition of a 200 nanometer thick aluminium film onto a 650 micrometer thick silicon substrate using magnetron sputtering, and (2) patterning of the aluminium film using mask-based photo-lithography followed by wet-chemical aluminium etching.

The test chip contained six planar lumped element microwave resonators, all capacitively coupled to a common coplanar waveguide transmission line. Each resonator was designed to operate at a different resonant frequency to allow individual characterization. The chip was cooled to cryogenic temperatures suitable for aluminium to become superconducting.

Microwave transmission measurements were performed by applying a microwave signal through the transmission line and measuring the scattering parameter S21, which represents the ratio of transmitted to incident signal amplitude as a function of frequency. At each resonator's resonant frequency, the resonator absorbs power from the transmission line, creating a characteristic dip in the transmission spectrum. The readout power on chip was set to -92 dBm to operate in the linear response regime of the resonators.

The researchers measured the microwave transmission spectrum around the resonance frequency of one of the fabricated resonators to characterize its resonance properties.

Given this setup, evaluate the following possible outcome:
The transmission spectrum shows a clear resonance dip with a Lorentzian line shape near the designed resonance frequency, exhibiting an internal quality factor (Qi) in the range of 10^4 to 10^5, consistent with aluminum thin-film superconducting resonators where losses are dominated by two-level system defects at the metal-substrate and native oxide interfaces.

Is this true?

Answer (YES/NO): NO